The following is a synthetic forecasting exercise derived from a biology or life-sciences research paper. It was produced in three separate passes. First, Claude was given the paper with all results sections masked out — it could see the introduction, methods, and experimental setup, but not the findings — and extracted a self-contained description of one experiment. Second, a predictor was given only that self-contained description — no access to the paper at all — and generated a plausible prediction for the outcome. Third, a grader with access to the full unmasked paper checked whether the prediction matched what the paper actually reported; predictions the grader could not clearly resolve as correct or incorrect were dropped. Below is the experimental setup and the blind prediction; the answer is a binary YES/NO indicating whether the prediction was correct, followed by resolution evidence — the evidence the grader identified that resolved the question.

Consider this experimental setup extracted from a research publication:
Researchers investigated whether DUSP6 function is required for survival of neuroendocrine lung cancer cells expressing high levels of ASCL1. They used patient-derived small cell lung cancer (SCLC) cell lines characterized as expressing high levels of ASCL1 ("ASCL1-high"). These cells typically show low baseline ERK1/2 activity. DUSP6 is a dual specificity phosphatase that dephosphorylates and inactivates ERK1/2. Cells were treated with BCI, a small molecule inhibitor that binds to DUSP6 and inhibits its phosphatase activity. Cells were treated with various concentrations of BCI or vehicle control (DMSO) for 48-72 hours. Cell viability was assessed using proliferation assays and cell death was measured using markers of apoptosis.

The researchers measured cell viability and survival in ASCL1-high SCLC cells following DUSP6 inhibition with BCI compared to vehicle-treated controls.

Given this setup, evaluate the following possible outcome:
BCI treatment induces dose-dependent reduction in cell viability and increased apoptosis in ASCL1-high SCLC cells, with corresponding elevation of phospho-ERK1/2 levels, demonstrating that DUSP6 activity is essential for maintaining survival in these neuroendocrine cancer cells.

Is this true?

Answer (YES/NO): NO